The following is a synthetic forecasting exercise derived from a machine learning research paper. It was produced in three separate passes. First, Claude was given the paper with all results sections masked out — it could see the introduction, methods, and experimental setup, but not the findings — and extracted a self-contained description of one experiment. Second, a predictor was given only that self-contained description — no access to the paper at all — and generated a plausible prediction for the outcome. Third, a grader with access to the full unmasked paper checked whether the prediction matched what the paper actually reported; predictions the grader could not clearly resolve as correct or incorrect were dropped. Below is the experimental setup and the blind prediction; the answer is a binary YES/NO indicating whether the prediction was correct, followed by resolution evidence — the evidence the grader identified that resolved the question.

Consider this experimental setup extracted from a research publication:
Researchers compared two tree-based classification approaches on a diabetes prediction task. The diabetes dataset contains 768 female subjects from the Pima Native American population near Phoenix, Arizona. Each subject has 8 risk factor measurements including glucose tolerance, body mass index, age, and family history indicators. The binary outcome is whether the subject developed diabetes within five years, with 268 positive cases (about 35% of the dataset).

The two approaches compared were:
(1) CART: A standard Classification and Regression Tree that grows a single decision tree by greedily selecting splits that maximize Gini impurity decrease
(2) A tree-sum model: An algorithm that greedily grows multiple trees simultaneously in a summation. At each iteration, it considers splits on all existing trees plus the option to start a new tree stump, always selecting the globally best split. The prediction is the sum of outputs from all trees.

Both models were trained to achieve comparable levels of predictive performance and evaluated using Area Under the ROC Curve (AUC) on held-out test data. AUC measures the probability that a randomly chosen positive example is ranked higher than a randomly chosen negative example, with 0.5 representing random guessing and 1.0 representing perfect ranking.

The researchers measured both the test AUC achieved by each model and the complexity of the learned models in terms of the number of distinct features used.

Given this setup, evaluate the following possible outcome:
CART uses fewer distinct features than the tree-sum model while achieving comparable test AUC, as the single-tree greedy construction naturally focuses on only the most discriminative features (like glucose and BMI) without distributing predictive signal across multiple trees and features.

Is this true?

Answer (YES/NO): NO